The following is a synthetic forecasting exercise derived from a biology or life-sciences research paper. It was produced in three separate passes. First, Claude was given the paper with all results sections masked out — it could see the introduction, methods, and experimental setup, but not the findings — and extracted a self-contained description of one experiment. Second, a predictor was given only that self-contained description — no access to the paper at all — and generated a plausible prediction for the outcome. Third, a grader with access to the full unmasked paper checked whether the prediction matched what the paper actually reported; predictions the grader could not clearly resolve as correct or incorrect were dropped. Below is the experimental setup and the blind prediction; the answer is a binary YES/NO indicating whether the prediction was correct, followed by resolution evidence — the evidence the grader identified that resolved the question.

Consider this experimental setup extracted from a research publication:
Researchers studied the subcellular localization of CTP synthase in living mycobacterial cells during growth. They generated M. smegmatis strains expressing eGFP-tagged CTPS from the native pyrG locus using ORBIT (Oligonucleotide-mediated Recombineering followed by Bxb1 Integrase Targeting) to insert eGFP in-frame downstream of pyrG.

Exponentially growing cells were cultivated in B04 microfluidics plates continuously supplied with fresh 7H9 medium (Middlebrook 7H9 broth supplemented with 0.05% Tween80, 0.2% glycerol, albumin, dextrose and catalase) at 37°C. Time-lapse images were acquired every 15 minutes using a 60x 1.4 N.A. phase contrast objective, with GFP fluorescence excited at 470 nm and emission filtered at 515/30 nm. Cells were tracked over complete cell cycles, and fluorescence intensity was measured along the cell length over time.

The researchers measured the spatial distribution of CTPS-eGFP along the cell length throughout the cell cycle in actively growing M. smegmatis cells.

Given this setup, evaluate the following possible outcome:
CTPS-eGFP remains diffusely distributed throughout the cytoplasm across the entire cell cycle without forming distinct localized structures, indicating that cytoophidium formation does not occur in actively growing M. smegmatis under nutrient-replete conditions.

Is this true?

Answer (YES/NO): NO